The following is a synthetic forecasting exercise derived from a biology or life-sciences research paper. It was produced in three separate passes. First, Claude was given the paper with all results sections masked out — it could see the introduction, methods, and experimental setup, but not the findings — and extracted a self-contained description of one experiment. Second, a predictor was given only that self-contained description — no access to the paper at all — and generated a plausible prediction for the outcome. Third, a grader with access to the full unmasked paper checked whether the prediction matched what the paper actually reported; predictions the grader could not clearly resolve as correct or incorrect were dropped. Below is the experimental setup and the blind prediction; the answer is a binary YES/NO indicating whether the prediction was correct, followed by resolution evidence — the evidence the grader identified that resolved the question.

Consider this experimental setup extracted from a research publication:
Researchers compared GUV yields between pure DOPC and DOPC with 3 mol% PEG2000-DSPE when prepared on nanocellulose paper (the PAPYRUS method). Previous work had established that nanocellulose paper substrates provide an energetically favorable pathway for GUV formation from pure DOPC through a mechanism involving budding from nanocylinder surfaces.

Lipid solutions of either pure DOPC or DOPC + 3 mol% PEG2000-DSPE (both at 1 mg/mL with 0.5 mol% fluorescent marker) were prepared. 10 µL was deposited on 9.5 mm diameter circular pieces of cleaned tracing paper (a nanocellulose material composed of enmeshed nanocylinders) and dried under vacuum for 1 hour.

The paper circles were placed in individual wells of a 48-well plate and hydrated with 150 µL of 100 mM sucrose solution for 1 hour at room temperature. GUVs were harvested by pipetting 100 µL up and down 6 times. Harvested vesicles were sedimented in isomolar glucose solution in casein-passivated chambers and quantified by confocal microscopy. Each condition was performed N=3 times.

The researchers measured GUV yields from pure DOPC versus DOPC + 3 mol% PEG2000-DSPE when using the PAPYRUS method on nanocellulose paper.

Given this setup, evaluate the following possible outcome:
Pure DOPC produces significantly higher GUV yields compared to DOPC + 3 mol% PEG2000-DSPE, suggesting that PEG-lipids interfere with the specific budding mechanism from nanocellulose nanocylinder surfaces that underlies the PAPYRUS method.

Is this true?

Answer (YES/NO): NO